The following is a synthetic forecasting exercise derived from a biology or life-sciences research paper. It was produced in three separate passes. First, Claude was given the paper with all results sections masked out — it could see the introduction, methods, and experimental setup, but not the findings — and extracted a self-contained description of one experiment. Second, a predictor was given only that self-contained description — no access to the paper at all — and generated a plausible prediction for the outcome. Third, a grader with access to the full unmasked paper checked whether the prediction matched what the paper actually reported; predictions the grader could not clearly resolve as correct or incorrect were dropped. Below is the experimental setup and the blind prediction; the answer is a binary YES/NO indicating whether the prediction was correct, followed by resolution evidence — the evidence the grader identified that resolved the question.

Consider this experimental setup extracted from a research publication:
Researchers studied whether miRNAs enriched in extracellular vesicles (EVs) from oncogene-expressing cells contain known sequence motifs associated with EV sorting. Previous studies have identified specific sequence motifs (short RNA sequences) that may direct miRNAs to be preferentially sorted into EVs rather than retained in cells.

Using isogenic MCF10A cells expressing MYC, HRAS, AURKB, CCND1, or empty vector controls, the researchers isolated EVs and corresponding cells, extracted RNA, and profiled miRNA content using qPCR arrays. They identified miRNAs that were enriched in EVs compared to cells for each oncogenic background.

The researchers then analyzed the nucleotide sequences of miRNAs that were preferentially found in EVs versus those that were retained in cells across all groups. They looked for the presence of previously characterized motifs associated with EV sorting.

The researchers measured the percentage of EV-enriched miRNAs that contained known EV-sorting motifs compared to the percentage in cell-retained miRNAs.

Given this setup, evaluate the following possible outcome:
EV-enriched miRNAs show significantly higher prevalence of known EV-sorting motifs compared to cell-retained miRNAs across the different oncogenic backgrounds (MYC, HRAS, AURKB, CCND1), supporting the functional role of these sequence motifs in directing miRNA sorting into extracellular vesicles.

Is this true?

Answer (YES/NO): NO